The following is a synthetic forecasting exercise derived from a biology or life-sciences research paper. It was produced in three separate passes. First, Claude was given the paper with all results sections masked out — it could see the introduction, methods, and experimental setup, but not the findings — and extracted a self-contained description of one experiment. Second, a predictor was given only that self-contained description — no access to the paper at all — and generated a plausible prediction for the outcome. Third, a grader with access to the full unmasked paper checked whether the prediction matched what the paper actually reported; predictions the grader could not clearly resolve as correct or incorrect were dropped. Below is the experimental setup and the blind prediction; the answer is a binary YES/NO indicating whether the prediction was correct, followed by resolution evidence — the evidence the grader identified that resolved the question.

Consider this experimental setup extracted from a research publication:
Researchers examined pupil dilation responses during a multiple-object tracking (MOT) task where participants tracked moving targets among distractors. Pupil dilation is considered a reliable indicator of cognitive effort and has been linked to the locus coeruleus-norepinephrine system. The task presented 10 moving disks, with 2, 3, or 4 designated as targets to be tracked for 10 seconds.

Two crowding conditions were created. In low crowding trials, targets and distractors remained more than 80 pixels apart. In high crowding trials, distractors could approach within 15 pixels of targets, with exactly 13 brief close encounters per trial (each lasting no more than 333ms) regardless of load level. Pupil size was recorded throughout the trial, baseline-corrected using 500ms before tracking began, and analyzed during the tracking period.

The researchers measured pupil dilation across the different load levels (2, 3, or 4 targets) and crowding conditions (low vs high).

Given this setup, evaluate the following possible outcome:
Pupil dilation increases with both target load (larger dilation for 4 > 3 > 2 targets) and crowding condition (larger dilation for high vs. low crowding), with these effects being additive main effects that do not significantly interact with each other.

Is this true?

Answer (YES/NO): NO